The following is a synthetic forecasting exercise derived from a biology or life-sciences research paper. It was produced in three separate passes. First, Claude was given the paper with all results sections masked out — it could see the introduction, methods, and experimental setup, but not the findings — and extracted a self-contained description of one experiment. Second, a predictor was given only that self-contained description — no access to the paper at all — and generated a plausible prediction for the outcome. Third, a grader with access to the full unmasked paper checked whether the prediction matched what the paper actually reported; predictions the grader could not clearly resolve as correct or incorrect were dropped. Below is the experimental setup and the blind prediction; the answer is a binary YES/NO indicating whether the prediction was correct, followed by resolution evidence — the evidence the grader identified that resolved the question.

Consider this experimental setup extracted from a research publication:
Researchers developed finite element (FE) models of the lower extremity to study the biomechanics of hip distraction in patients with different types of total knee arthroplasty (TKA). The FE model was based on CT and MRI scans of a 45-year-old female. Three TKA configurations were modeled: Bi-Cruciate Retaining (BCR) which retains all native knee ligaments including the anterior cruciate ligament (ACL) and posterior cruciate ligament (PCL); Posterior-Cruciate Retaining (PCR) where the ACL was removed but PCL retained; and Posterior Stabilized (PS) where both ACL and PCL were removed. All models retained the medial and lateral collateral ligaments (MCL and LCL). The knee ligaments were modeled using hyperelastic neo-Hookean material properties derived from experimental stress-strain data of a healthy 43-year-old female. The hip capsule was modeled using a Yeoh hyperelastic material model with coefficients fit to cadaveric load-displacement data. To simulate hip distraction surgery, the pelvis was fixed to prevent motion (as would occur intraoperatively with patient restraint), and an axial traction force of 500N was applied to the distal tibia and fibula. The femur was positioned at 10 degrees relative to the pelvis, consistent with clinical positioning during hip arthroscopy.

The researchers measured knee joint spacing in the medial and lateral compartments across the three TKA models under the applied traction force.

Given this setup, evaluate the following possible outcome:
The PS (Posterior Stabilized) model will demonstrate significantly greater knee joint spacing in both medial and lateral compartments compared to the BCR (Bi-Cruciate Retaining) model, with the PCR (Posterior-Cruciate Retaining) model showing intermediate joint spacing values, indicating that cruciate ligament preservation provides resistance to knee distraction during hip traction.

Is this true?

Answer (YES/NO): YES